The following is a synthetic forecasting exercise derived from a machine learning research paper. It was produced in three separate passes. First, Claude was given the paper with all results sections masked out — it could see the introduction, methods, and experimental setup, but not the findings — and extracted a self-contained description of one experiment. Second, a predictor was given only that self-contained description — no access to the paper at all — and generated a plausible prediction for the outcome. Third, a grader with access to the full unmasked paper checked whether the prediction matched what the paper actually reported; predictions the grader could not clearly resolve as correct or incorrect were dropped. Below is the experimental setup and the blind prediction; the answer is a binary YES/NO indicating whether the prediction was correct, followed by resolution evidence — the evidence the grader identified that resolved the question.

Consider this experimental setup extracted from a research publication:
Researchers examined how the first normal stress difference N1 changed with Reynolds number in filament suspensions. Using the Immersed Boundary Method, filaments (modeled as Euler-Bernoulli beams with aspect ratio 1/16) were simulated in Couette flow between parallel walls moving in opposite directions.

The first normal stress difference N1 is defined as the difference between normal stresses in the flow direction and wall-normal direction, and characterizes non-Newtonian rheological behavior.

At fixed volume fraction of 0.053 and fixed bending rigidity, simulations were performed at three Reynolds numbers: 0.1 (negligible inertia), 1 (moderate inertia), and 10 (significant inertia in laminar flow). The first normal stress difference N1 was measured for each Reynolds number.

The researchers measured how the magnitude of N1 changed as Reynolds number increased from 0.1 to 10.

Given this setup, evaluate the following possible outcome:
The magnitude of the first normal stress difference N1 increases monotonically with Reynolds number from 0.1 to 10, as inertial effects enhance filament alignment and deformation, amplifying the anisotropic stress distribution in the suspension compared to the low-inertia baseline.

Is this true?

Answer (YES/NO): YES